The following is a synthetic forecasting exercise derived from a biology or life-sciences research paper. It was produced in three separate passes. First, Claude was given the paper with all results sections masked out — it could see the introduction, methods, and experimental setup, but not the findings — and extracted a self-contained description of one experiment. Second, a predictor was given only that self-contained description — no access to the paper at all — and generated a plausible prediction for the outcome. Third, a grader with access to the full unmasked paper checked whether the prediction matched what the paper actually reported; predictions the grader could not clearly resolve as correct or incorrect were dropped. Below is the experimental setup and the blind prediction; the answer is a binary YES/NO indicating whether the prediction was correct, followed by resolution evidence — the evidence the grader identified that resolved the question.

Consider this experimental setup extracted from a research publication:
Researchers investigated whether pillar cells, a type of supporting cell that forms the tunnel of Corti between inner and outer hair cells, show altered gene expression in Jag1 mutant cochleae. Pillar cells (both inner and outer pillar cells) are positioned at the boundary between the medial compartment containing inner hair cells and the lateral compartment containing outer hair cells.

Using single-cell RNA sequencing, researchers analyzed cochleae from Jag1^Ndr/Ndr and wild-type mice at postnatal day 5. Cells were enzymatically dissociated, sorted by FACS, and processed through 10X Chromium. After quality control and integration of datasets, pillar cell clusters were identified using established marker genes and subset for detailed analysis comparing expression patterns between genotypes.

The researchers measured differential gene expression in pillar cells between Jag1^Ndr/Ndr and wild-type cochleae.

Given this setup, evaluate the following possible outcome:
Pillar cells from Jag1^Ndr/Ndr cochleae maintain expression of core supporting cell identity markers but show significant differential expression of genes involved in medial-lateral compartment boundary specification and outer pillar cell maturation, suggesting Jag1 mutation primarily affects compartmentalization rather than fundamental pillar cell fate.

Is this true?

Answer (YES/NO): NO